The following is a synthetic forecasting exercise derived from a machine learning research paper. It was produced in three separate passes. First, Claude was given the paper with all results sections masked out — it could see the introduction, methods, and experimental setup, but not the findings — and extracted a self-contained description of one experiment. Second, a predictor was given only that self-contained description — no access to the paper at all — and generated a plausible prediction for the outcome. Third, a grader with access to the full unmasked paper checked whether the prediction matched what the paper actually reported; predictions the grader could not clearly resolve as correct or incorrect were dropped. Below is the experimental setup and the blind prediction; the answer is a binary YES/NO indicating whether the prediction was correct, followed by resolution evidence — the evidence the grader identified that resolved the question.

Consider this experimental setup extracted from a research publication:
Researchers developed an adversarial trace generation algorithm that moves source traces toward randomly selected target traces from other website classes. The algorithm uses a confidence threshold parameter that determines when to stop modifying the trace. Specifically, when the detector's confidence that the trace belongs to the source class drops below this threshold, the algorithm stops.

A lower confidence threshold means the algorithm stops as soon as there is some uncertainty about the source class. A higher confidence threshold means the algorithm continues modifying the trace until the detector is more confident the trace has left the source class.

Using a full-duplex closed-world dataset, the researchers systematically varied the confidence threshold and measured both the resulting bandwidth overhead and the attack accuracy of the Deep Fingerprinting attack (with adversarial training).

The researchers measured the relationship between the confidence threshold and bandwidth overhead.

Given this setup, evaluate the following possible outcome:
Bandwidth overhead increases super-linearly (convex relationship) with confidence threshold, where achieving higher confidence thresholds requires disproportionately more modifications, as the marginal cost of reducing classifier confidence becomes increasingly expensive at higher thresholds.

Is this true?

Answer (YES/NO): NO